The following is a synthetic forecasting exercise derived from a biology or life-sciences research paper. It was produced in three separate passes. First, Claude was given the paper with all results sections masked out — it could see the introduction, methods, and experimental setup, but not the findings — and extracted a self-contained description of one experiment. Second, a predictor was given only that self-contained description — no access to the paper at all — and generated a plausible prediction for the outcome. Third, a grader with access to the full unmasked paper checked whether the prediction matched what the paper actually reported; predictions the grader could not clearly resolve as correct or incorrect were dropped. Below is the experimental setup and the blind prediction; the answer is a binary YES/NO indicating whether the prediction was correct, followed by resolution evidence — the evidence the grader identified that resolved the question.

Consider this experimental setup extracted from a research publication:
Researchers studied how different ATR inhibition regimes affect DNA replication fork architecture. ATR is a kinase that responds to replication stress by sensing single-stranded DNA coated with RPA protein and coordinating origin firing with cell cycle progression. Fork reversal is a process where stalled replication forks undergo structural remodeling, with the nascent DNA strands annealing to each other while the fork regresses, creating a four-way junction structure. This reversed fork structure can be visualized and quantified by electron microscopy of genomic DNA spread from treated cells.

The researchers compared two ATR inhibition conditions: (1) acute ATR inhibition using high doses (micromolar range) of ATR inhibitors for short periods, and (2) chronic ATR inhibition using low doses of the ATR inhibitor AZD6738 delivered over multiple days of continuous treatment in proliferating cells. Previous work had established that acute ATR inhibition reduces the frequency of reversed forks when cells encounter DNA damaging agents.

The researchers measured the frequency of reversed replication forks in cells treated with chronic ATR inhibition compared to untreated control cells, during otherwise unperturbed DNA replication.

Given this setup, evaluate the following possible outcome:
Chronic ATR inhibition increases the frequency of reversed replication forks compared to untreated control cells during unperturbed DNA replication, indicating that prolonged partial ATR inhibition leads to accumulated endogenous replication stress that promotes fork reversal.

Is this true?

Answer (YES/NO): YES